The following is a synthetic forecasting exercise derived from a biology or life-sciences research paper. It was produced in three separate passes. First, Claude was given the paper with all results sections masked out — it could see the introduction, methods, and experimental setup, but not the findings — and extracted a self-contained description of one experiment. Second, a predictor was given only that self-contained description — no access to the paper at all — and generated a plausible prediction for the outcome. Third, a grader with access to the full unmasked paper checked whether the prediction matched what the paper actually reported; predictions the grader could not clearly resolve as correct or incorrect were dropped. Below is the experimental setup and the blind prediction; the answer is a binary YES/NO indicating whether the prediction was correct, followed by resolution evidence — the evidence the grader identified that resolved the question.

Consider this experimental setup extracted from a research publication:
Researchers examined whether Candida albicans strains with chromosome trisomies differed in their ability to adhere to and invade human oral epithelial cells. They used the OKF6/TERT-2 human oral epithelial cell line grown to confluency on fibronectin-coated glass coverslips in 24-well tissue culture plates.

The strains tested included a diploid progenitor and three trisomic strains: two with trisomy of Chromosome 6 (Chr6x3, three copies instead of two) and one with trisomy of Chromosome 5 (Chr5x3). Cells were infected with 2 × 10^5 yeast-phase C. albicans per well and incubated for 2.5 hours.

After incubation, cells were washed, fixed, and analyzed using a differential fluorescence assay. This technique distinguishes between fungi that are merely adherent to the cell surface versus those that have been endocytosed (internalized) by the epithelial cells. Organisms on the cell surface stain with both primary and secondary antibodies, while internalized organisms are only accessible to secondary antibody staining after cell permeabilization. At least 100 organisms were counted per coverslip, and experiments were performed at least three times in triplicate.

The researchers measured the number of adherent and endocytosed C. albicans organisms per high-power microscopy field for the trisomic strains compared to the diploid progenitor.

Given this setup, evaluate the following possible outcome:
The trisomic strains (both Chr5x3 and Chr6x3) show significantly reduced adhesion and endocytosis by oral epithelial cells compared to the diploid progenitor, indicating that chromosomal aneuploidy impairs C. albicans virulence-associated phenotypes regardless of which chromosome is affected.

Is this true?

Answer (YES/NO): YES